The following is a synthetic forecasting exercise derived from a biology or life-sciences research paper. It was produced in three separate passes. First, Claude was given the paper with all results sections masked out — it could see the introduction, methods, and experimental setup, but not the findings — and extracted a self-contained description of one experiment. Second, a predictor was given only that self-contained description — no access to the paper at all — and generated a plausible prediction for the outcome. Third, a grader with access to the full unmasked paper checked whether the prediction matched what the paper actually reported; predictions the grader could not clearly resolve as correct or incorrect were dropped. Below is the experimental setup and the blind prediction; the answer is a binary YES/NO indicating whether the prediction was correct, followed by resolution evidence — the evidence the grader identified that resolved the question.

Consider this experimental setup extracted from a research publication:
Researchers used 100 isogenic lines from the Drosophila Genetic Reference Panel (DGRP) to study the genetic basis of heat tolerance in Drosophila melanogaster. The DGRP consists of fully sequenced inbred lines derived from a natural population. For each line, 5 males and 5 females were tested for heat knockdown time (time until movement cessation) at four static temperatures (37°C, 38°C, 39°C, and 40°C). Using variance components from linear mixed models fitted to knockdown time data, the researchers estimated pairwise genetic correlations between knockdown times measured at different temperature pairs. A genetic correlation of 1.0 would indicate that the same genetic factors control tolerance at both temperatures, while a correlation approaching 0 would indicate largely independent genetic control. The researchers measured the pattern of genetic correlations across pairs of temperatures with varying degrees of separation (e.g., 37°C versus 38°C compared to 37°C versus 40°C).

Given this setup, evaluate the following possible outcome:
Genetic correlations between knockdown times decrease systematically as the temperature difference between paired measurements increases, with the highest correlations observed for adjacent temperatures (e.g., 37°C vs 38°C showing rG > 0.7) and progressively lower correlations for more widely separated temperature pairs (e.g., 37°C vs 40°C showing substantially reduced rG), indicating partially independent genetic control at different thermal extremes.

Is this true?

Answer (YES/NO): YES